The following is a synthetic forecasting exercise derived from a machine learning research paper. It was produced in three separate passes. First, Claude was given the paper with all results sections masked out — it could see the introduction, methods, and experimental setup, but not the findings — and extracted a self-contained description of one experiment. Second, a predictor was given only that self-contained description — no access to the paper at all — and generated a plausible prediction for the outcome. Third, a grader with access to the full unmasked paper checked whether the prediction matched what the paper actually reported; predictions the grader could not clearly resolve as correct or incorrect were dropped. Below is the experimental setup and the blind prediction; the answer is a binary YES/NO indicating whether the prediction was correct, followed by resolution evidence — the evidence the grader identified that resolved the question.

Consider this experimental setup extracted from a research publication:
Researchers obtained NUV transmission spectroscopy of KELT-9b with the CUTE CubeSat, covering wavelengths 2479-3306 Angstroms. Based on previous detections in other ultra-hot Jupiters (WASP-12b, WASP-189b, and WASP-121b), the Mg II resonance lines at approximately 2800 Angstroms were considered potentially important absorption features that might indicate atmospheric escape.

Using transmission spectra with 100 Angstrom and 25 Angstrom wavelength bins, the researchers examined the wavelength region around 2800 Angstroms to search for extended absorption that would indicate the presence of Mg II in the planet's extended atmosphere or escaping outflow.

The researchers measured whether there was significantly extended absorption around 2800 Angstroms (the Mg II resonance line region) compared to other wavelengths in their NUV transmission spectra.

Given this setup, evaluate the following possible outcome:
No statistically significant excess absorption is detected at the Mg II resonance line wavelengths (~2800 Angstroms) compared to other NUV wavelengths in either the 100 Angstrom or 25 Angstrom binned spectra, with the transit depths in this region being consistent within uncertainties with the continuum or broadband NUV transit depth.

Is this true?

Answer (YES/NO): YES